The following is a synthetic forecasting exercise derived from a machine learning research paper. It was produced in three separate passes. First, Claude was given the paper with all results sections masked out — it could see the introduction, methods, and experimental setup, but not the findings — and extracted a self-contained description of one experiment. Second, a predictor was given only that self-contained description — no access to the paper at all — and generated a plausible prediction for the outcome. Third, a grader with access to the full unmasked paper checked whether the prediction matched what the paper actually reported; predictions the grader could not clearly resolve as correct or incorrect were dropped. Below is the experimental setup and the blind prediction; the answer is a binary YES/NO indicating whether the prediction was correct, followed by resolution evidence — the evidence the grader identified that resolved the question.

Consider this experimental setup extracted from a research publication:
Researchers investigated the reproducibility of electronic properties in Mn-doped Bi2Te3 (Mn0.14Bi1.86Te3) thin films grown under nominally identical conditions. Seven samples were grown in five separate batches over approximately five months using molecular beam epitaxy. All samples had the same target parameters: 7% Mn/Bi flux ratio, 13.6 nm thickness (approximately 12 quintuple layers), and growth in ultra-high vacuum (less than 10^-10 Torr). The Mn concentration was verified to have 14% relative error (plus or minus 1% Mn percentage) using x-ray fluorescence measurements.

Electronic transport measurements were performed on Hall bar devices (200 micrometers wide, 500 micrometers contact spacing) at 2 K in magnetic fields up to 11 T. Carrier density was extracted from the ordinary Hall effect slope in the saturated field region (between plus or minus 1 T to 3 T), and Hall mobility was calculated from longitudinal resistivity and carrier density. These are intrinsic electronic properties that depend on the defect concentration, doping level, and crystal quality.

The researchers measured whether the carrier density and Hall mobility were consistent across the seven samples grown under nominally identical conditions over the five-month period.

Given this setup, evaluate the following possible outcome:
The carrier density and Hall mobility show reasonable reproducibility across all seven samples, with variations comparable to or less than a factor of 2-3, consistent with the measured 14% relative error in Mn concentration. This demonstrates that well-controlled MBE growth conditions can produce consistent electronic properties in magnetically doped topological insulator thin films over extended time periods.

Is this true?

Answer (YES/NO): NO